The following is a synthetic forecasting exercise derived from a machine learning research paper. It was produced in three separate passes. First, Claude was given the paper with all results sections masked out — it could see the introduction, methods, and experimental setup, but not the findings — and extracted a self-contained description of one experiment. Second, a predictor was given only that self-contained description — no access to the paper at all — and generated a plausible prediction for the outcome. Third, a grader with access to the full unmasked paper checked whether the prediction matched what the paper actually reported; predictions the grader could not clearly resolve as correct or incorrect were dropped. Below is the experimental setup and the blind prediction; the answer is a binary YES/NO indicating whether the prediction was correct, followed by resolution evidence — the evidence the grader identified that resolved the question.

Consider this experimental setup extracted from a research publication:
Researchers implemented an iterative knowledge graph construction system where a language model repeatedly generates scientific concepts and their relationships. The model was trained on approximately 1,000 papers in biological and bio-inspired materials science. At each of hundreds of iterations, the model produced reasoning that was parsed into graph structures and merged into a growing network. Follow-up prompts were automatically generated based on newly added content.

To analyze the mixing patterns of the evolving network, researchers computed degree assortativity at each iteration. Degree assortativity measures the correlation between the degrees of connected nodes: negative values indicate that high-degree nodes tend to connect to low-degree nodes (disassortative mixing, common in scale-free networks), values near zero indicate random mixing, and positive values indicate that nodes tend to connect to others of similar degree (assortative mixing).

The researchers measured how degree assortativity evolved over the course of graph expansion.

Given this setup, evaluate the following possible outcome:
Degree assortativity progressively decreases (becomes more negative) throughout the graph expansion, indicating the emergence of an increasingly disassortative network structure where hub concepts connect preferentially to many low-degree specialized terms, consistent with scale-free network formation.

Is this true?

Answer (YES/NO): NO